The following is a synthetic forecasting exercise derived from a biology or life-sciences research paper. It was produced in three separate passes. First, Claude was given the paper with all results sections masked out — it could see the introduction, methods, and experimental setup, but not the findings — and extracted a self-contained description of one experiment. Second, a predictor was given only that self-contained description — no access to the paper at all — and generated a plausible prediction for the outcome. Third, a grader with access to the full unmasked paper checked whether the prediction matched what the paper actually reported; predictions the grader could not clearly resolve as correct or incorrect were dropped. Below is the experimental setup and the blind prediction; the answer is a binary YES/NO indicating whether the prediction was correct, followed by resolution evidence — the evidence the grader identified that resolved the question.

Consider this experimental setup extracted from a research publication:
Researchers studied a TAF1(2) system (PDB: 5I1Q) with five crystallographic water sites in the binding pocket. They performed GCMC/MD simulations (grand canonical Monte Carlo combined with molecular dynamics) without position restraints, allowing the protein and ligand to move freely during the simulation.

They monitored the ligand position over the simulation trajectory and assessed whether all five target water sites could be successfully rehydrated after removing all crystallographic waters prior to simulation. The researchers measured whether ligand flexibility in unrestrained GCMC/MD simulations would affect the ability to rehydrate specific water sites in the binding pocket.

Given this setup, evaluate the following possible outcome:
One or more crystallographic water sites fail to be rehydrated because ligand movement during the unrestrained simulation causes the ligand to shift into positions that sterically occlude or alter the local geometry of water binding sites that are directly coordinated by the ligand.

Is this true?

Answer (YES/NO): YES